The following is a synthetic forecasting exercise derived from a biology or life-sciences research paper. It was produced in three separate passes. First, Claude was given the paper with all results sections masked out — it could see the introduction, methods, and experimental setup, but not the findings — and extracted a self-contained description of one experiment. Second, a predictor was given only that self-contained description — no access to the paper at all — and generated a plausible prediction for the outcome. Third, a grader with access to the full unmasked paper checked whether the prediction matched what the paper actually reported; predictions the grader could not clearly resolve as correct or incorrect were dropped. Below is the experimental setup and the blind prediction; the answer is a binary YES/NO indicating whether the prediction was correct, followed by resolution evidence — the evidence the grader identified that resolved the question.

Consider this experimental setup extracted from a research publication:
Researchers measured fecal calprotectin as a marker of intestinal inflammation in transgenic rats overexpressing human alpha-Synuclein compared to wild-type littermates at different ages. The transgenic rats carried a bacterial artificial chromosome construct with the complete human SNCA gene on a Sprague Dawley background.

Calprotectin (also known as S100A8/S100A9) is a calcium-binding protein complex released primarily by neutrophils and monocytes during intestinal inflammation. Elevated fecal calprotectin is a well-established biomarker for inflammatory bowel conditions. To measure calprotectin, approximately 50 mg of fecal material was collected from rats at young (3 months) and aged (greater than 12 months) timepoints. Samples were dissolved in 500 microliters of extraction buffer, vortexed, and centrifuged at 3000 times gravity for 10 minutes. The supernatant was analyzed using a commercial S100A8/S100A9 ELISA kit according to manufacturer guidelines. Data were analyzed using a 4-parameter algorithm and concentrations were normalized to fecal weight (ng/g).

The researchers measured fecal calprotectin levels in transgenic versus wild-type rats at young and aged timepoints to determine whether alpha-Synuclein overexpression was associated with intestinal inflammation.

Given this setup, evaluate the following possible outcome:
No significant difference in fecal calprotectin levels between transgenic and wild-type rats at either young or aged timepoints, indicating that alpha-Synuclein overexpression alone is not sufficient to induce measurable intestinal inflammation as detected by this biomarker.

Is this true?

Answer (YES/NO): NO